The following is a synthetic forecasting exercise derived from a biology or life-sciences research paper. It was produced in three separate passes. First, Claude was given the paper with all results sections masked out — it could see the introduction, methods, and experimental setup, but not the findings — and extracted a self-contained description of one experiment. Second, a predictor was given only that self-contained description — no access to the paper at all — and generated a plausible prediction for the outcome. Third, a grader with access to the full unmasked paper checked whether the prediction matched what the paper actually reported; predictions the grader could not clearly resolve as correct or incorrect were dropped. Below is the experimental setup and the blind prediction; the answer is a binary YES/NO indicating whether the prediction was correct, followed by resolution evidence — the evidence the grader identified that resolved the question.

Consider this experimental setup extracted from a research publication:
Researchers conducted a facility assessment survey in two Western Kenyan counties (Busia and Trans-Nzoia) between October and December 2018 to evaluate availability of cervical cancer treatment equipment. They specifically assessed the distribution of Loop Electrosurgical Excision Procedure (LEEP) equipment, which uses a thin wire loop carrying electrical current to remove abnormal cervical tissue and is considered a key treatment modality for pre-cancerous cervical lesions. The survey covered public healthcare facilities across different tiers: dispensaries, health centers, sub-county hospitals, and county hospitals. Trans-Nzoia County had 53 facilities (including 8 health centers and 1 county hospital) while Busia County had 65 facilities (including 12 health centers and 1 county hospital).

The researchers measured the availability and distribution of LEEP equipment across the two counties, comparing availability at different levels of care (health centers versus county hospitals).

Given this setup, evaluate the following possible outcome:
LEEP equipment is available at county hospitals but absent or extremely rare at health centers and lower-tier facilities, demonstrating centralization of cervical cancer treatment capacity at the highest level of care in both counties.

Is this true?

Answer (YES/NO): NO